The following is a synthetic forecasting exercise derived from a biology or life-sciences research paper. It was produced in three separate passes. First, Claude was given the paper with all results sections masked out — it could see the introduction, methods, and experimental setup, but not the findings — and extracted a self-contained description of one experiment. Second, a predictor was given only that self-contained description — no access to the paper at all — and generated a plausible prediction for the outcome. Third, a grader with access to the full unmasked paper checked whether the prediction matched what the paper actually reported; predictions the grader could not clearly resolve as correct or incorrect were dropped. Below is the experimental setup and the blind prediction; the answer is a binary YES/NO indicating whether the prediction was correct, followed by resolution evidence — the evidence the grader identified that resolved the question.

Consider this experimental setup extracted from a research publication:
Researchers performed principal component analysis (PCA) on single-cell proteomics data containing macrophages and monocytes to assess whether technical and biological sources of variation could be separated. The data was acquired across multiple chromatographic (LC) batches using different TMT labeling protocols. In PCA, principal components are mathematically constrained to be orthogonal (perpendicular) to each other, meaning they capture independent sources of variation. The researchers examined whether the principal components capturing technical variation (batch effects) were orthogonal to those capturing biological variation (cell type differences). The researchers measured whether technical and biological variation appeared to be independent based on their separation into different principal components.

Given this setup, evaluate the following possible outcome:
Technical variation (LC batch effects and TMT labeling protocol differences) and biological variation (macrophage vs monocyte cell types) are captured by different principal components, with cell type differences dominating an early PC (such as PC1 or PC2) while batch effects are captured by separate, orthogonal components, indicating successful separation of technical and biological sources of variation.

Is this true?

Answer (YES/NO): NO